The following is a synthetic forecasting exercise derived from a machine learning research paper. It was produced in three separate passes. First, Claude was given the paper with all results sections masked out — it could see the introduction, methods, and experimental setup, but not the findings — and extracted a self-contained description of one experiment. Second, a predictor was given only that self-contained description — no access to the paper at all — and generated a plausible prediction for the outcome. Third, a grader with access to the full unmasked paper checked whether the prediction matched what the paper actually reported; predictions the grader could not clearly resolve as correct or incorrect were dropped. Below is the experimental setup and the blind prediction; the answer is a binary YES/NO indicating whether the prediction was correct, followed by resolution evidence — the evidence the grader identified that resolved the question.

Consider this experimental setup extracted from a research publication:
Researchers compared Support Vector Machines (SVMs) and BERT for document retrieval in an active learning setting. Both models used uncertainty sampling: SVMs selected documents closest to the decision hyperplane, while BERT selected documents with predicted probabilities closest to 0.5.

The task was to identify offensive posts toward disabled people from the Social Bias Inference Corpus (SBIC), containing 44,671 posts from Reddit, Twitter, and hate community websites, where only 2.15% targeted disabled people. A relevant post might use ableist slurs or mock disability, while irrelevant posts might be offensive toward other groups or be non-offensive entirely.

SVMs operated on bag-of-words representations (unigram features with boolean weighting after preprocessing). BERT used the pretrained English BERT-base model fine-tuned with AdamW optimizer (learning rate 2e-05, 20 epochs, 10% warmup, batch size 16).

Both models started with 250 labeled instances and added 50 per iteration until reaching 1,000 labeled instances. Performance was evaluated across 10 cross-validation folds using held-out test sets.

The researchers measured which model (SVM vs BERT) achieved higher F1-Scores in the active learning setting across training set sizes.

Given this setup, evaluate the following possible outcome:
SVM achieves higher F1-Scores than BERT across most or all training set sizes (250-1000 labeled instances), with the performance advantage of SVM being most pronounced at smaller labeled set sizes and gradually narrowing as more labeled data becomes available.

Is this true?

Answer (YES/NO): NO